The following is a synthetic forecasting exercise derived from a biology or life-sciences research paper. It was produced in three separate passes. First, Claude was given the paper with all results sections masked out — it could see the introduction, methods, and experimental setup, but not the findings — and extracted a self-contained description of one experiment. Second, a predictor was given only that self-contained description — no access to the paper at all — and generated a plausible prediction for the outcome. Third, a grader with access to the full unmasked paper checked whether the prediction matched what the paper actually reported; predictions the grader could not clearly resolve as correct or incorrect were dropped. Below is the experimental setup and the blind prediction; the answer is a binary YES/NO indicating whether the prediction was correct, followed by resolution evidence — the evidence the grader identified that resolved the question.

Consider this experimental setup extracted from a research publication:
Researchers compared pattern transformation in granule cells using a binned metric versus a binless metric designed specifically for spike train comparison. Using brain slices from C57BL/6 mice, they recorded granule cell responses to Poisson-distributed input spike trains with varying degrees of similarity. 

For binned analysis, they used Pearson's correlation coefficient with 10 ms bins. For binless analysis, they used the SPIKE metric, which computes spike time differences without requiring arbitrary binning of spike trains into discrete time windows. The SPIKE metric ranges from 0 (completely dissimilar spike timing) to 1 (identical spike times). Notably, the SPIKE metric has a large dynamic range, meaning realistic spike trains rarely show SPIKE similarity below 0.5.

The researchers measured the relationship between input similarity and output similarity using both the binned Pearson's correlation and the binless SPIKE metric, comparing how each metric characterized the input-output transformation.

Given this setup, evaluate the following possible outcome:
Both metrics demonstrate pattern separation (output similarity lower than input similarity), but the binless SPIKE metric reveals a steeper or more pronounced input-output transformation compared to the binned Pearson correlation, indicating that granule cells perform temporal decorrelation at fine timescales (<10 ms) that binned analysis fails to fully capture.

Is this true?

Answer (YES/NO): NO